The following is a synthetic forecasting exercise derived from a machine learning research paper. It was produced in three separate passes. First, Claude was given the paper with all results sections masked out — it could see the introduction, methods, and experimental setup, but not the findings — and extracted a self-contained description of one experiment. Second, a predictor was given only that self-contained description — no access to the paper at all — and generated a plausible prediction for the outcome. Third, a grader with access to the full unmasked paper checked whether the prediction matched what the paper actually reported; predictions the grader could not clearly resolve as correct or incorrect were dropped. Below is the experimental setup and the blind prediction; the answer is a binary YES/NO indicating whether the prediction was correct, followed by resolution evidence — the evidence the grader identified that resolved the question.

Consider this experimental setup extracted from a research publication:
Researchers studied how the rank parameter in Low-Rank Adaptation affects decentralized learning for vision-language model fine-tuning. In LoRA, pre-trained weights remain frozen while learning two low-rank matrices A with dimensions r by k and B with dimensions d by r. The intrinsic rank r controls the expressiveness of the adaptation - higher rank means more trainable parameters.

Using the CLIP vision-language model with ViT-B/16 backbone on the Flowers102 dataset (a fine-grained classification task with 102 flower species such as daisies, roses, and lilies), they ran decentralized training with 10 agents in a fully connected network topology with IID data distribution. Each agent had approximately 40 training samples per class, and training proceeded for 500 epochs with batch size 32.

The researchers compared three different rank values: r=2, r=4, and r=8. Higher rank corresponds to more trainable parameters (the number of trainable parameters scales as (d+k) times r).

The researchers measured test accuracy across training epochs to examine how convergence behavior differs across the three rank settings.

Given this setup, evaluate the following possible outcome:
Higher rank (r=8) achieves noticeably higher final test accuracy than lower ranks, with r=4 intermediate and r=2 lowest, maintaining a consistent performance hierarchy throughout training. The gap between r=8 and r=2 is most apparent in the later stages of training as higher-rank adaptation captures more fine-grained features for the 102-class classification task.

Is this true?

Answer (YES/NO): NO